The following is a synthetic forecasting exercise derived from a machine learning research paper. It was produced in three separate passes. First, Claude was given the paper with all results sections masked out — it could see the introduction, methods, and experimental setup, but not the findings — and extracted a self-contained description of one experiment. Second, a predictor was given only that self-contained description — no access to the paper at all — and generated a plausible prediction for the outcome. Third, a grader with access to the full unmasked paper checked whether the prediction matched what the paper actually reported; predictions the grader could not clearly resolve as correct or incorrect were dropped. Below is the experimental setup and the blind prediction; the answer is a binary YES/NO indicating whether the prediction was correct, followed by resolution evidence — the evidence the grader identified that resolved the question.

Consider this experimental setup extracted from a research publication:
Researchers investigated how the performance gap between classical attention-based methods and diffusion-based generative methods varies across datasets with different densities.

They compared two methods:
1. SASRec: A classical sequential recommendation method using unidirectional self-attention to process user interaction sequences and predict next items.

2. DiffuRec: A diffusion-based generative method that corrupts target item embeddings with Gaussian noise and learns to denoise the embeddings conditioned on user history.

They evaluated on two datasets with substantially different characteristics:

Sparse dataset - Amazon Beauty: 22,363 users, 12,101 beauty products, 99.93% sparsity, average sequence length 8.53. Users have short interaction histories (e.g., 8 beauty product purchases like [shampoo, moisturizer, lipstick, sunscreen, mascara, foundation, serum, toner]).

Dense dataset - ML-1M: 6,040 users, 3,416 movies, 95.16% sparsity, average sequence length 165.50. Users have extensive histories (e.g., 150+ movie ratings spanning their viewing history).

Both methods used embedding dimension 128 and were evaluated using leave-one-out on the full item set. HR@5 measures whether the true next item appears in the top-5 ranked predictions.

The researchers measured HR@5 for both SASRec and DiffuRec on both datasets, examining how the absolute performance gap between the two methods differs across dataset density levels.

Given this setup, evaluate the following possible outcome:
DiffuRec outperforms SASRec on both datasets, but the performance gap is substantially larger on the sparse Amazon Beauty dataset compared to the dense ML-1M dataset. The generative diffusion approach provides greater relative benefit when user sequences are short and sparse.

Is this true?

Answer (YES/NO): NO